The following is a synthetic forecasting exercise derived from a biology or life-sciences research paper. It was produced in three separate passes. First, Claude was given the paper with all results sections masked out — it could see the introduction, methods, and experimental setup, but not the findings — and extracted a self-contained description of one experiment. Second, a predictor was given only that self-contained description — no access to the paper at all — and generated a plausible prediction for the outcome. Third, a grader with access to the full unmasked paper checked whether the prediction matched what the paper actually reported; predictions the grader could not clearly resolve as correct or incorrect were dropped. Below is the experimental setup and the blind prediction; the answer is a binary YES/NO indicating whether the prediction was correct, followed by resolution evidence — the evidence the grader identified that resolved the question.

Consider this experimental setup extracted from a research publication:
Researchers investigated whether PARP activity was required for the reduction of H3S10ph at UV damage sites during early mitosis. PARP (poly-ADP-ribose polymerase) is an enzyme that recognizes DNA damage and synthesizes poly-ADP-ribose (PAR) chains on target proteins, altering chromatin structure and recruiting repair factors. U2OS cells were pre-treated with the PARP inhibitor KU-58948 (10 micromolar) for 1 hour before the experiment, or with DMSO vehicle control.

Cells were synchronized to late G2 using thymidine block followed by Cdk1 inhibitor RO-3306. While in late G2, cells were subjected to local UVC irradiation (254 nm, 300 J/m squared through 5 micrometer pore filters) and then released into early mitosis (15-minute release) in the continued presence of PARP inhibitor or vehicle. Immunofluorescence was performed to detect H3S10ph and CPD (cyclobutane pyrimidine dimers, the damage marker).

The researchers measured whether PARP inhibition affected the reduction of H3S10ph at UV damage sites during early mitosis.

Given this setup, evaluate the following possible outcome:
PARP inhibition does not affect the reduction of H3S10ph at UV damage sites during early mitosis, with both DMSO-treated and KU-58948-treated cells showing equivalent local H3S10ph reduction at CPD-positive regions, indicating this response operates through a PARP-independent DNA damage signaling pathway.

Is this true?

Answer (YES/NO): NO